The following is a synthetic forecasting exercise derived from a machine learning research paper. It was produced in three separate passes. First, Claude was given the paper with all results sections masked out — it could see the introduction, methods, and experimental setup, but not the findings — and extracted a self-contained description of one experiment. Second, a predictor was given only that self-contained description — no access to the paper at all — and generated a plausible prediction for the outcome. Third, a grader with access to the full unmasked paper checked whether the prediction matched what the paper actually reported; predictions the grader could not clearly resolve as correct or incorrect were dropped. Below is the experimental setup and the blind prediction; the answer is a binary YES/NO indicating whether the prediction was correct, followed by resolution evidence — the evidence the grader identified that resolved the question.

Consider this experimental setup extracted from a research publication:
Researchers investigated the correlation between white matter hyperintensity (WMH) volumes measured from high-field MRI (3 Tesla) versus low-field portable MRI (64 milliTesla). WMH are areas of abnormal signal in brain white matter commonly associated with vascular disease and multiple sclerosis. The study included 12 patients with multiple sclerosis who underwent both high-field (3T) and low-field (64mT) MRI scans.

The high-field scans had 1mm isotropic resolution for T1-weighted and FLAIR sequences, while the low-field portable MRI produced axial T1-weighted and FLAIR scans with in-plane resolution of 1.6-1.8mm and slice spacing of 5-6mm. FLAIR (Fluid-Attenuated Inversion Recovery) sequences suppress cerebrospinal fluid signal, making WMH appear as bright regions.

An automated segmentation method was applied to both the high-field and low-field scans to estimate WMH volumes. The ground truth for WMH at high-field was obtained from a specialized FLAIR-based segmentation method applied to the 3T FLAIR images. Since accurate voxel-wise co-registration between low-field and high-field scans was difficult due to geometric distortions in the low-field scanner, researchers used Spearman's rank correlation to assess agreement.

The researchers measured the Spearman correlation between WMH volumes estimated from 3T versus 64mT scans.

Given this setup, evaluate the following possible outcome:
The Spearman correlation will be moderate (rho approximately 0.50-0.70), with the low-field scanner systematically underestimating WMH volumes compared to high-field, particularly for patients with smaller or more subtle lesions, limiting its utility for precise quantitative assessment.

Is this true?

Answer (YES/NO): NO